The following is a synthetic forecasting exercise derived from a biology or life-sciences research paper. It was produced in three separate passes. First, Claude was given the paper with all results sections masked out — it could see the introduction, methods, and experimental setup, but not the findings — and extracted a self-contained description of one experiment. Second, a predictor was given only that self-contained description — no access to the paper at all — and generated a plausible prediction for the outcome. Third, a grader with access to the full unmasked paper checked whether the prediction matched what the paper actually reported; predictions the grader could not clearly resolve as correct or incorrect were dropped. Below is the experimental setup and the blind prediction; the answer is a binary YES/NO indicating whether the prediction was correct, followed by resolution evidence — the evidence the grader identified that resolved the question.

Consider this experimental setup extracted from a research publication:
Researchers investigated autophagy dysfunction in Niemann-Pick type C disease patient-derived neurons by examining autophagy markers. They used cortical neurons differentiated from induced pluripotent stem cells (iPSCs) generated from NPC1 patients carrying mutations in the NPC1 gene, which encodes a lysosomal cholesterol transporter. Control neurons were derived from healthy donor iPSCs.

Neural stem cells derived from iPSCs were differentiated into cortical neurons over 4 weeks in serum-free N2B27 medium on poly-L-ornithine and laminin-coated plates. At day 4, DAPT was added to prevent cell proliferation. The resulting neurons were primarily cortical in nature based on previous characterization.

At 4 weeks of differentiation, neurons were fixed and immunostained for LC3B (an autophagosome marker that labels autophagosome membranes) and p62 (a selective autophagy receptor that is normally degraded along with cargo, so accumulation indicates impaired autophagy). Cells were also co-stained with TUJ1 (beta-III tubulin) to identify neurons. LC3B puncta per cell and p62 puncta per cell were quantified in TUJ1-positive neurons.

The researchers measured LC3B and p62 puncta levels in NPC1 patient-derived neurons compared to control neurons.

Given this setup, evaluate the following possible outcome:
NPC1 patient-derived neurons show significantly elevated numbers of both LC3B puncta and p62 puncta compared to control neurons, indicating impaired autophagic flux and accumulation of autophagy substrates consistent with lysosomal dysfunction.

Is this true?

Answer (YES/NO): YES